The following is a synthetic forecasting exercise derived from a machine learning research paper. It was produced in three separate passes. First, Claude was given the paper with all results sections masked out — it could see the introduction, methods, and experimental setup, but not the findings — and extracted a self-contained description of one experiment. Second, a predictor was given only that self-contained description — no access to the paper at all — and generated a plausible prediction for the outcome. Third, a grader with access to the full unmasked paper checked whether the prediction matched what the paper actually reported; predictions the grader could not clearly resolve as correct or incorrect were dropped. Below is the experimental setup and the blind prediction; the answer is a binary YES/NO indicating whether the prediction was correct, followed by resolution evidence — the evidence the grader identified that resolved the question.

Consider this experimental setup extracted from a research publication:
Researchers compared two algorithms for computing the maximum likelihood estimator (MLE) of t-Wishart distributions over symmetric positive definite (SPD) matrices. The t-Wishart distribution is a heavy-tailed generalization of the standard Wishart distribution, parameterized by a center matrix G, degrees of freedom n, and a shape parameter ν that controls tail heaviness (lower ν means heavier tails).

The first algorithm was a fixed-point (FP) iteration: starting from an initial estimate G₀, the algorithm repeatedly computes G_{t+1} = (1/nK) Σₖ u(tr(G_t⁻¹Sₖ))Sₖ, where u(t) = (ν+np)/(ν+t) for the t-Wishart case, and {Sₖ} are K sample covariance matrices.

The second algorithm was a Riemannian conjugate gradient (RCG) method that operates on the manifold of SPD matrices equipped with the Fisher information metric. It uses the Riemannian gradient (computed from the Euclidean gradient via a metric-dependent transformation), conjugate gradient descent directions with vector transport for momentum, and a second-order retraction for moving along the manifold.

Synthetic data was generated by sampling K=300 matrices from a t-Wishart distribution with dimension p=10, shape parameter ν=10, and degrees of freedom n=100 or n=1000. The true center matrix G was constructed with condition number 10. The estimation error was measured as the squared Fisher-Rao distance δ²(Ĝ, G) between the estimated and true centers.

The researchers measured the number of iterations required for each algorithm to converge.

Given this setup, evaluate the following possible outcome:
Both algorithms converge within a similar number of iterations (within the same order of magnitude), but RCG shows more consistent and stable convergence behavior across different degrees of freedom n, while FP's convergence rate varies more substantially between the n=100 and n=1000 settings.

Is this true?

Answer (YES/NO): NO